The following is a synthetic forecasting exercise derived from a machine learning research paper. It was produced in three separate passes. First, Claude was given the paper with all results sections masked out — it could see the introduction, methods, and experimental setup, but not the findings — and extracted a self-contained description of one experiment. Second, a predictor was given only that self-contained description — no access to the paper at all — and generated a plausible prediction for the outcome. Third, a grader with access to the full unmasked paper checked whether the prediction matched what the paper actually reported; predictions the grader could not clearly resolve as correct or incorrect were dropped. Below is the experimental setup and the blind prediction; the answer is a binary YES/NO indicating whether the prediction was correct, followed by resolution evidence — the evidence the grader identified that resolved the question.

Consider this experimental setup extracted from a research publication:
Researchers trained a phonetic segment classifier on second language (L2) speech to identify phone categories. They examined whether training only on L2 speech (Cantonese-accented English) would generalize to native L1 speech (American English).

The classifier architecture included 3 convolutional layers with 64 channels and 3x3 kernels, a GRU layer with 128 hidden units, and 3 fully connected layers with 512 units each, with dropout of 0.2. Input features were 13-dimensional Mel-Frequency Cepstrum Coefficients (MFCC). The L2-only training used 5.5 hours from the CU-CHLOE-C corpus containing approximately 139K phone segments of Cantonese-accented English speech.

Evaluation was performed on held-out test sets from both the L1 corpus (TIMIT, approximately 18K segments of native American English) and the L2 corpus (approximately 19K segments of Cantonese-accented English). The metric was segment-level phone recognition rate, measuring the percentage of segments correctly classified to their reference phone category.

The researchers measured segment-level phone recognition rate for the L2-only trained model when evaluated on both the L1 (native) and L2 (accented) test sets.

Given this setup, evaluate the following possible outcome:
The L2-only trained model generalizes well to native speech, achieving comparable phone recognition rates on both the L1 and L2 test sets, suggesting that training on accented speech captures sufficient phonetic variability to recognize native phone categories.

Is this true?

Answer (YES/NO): NO